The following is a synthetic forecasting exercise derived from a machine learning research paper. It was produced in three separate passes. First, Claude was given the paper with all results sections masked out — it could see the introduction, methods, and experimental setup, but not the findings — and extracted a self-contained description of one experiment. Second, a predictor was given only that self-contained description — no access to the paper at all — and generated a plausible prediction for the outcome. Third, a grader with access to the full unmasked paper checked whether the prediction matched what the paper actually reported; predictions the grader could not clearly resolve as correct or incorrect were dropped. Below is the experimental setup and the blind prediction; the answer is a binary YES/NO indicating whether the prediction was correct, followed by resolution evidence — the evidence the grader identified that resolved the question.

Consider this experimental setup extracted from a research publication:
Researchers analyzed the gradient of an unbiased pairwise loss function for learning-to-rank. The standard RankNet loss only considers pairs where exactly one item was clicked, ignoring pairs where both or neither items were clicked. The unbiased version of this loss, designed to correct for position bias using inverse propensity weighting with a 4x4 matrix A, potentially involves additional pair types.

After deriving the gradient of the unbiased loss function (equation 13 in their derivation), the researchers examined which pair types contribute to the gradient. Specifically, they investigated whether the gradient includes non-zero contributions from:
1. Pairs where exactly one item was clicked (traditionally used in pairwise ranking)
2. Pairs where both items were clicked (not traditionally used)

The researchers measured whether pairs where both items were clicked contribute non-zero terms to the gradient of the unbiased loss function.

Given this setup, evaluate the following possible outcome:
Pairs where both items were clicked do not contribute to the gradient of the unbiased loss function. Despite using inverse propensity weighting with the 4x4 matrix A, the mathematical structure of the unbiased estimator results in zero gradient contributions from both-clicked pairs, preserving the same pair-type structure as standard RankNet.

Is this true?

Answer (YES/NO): NO